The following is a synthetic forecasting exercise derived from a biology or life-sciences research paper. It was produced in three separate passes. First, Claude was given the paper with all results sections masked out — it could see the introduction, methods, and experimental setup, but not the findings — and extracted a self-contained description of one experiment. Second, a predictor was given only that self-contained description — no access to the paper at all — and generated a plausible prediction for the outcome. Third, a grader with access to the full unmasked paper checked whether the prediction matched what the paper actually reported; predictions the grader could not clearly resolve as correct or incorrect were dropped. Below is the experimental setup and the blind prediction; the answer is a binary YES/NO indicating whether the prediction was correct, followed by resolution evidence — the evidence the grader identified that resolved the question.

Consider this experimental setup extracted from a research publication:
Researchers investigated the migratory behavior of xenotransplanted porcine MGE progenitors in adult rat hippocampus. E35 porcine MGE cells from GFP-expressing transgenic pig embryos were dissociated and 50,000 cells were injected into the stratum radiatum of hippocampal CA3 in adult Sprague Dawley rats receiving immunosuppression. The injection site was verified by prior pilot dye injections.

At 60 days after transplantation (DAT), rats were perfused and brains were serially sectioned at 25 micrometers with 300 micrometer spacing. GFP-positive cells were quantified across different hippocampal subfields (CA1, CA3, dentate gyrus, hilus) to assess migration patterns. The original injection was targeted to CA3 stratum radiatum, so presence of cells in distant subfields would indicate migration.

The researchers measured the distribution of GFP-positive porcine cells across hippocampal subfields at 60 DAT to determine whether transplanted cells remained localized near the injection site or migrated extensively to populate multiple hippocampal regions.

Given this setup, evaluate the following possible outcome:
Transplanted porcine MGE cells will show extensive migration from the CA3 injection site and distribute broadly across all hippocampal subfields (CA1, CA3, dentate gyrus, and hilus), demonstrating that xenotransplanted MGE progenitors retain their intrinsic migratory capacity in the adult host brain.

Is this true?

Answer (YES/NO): YES